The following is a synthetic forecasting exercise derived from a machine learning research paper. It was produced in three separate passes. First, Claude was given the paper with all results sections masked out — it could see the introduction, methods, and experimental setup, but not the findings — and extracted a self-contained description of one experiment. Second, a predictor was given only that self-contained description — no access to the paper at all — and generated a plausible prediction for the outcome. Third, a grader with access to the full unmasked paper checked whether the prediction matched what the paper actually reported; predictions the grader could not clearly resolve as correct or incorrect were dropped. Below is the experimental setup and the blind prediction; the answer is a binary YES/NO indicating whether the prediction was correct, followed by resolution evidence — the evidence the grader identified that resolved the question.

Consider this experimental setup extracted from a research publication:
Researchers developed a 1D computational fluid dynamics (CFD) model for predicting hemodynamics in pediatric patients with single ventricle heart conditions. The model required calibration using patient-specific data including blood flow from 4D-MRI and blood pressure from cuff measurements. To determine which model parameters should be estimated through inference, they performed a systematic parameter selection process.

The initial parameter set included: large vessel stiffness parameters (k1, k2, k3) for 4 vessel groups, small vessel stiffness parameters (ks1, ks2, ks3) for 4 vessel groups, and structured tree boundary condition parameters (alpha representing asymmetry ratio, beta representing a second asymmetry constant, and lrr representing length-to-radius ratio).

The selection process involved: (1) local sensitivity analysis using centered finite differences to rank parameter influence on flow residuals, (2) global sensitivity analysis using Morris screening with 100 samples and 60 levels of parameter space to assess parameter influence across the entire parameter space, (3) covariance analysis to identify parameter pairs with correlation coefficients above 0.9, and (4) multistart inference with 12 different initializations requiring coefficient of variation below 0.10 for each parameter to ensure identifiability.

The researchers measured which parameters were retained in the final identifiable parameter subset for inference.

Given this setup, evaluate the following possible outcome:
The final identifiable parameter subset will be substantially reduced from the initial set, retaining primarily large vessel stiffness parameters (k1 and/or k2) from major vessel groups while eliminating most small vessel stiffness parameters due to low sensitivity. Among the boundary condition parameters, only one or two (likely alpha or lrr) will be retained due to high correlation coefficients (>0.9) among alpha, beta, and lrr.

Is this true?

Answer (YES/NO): NO